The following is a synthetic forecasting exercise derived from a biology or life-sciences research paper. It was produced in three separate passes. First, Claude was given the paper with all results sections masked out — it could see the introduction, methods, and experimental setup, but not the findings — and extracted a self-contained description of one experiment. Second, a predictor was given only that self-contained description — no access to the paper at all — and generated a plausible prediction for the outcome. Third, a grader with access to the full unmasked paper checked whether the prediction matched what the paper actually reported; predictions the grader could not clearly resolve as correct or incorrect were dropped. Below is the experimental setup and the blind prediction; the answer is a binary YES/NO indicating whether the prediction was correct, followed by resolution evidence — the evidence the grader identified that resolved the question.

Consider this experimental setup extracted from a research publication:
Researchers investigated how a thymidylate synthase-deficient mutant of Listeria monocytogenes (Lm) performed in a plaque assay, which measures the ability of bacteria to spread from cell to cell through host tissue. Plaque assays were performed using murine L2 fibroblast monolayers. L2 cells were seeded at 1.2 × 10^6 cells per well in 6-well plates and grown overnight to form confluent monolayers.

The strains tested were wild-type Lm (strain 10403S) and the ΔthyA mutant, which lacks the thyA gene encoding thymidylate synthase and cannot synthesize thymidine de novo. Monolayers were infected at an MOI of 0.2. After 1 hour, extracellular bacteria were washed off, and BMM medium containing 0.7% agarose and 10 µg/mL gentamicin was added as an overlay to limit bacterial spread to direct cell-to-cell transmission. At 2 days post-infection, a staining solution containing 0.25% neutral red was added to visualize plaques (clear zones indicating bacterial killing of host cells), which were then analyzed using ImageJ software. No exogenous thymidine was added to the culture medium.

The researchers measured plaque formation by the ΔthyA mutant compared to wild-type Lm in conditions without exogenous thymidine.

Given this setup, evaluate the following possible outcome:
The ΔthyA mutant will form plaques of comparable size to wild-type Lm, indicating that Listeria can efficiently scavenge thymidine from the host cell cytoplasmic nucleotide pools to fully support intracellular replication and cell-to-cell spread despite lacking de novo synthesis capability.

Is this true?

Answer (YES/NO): NO